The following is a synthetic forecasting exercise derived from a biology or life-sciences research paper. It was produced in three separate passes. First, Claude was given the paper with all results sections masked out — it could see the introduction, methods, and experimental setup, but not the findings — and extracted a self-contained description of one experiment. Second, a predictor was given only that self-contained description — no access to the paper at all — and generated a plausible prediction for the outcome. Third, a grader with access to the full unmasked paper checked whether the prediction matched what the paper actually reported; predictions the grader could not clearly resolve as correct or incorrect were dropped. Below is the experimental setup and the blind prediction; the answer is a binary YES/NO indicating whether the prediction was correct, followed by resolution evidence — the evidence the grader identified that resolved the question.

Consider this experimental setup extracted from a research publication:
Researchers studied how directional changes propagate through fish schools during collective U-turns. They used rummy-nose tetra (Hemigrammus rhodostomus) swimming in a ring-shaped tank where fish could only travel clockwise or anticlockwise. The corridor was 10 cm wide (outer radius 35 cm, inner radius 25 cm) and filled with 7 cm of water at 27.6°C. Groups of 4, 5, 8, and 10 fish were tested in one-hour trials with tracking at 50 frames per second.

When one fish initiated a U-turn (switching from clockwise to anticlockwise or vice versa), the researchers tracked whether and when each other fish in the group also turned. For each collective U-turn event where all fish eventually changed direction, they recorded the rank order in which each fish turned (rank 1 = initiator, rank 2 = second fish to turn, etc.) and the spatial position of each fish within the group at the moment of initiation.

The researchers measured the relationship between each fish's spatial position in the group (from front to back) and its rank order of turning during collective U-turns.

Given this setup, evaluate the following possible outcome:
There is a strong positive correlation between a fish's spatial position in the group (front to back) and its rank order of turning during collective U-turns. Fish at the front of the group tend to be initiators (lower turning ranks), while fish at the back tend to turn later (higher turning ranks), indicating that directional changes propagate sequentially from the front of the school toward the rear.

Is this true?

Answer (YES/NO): YES